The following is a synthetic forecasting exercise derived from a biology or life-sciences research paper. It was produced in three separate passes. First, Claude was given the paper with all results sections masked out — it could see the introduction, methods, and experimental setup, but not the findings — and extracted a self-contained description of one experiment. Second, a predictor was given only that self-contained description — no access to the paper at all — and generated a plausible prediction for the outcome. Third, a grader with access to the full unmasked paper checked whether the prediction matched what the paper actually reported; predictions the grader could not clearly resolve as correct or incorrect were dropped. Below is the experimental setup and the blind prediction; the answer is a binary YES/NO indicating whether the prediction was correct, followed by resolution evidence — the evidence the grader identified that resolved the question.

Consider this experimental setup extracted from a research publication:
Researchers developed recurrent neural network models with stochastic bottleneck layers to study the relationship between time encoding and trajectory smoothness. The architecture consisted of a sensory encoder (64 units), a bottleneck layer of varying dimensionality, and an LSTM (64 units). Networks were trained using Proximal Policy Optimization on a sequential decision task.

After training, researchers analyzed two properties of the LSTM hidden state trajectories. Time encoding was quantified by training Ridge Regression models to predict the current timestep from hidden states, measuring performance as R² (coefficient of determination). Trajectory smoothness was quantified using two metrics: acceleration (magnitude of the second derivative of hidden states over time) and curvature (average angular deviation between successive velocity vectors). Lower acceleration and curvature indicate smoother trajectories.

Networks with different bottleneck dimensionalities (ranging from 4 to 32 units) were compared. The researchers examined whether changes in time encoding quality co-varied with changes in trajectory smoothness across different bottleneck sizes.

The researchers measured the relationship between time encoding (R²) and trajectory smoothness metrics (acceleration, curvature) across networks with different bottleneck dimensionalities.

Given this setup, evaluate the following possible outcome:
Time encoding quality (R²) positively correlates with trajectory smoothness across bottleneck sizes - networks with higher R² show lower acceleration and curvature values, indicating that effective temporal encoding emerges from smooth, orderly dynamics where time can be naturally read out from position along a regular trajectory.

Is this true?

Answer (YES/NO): YES